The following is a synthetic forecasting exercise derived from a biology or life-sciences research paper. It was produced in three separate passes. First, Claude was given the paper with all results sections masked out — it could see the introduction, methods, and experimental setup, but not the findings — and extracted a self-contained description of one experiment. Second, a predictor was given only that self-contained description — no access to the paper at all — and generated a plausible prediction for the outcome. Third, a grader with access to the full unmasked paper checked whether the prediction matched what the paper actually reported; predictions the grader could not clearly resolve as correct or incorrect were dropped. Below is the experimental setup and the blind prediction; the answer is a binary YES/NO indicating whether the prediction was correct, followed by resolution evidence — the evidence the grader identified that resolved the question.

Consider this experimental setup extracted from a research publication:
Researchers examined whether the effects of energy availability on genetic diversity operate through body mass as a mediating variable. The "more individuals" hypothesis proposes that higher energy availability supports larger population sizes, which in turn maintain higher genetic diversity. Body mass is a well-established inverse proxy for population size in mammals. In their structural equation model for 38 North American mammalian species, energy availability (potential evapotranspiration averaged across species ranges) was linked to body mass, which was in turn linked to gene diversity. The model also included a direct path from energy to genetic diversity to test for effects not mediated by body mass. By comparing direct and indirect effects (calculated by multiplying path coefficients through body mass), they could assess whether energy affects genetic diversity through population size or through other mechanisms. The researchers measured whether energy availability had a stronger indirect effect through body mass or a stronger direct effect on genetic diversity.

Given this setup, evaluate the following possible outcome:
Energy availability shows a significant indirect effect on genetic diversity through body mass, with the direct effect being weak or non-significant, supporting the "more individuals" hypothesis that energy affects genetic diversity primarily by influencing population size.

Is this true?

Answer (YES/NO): YES